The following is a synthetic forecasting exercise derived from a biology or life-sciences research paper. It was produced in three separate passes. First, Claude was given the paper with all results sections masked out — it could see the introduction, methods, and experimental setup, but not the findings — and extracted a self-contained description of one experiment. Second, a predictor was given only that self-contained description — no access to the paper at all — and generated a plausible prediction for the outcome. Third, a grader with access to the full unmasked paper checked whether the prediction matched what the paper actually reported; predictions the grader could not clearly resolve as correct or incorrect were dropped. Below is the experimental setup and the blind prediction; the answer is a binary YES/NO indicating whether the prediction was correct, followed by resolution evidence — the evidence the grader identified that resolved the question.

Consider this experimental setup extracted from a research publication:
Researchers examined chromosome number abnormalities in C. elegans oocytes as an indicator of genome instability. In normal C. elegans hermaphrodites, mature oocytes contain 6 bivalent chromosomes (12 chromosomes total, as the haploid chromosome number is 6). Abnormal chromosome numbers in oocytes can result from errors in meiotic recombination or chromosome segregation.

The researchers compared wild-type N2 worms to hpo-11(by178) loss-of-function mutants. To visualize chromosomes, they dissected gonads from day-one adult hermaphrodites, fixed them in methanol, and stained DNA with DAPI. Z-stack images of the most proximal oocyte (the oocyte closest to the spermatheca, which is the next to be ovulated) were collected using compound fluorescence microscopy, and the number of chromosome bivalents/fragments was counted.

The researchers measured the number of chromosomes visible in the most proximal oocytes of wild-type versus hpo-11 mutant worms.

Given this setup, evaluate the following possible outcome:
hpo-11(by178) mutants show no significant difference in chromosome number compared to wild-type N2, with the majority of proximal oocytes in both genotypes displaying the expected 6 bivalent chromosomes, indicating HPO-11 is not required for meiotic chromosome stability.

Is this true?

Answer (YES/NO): NO